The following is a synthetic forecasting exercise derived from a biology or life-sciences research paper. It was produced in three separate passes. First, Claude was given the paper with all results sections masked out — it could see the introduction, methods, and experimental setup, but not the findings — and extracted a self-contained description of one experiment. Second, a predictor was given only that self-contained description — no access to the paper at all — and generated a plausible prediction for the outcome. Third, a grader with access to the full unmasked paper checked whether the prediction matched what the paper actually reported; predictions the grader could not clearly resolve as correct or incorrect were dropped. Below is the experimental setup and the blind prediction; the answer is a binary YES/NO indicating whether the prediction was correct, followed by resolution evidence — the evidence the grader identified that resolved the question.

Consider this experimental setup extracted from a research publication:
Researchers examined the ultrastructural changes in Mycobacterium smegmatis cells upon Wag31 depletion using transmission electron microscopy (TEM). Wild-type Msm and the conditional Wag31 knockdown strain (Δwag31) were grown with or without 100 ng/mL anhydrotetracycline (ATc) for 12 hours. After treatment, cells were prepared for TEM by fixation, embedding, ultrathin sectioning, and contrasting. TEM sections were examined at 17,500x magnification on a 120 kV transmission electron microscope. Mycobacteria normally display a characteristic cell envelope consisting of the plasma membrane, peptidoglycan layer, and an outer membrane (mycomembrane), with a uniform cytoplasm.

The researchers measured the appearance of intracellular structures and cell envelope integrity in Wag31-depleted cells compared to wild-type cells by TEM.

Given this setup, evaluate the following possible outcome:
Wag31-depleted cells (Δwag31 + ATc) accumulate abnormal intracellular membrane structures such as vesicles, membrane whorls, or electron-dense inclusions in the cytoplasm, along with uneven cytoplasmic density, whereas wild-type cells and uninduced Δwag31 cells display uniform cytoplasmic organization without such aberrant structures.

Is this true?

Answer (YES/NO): NO